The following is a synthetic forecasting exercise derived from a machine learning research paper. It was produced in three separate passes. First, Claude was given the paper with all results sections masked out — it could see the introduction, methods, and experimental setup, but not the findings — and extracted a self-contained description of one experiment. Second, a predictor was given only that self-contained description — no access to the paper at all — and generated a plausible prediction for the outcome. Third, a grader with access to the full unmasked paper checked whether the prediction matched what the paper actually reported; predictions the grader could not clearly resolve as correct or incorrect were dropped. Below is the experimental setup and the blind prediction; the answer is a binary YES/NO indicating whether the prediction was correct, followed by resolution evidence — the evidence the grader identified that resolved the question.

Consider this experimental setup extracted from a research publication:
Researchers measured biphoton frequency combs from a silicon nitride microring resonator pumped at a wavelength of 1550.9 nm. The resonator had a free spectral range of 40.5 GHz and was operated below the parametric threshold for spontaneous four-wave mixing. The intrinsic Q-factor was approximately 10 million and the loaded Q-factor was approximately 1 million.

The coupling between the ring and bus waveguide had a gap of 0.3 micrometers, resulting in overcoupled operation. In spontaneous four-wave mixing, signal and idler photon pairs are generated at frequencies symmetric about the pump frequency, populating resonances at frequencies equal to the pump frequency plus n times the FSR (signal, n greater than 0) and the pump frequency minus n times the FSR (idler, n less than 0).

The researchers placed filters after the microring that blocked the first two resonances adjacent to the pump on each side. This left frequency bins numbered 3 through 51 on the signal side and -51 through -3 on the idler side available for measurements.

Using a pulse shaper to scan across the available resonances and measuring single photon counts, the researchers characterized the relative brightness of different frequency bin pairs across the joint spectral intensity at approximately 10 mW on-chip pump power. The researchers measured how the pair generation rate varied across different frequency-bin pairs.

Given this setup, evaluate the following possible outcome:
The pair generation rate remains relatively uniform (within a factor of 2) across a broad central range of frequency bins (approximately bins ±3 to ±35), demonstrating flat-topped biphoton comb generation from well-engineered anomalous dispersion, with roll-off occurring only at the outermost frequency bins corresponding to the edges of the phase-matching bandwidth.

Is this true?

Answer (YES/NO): NO